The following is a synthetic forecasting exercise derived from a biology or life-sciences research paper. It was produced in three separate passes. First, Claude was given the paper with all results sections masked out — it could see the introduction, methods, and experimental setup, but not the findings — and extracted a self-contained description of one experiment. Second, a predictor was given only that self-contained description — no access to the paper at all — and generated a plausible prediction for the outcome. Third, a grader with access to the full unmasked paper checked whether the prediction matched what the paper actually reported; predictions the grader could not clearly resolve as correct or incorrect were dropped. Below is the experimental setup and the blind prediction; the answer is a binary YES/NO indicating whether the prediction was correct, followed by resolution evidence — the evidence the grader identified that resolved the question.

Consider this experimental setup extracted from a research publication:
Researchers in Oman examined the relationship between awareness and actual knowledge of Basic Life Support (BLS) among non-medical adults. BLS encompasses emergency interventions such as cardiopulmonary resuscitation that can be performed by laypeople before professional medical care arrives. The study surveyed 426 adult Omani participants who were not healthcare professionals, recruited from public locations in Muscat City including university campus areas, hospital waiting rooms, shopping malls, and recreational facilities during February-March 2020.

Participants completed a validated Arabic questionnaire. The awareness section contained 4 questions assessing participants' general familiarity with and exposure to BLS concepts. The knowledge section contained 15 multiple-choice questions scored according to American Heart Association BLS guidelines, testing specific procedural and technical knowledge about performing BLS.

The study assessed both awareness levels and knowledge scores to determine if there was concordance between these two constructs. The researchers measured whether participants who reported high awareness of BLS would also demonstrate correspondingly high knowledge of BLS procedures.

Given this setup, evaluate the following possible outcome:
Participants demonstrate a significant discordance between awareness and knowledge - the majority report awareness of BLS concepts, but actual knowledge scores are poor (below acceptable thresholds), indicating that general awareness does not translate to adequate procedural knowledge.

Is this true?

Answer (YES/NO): YES